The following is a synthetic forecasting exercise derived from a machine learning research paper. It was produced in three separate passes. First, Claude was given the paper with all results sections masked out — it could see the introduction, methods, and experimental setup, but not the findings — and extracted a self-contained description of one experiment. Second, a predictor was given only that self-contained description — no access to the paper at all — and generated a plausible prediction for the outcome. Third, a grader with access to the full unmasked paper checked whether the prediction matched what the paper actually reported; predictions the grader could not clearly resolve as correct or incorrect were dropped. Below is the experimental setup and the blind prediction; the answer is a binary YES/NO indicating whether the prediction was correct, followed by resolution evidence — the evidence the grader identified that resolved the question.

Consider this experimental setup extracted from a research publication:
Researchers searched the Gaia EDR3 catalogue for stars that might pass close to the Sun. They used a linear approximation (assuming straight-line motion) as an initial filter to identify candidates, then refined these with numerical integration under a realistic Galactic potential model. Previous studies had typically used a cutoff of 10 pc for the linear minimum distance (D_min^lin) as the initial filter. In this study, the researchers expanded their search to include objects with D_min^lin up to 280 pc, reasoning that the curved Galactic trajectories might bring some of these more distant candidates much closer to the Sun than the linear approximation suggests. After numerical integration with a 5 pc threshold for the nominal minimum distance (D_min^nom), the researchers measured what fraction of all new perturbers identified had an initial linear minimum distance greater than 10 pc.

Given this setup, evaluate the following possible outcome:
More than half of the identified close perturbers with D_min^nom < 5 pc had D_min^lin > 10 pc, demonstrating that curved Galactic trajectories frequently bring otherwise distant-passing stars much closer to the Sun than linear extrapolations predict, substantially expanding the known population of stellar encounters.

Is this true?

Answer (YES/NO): NO